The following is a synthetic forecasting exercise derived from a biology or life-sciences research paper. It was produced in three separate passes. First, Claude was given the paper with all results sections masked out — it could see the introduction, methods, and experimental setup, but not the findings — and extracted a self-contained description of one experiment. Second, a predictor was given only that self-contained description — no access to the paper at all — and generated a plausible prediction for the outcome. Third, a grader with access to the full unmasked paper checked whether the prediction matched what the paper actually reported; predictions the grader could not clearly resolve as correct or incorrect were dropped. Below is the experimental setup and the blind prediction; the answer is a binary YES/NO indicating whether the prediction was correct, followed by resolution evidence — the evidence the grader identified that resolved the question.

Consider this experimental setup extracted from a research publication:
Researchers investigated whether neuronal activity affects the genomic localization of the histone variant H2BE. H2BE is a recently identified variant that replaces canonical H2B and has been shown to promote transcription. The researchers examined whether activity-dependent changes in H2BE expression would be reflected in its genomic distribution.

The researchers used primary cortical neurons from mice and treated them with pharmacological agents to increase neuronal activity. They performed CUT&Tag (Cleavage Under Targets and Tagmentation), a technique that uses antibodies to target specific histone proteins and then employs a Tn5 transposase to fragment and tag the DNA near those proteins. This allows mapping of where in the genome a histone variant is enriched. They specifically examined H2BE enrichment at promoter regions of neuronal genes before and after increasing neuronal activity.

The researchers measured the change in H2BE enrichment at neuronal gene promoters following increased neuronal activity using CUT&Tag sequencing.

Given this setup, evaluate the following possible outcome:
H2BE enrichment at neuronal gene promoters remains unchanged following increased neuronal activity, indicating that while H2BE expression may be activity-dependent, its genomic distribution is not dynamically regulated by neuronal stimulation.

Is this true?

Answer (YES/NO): NO